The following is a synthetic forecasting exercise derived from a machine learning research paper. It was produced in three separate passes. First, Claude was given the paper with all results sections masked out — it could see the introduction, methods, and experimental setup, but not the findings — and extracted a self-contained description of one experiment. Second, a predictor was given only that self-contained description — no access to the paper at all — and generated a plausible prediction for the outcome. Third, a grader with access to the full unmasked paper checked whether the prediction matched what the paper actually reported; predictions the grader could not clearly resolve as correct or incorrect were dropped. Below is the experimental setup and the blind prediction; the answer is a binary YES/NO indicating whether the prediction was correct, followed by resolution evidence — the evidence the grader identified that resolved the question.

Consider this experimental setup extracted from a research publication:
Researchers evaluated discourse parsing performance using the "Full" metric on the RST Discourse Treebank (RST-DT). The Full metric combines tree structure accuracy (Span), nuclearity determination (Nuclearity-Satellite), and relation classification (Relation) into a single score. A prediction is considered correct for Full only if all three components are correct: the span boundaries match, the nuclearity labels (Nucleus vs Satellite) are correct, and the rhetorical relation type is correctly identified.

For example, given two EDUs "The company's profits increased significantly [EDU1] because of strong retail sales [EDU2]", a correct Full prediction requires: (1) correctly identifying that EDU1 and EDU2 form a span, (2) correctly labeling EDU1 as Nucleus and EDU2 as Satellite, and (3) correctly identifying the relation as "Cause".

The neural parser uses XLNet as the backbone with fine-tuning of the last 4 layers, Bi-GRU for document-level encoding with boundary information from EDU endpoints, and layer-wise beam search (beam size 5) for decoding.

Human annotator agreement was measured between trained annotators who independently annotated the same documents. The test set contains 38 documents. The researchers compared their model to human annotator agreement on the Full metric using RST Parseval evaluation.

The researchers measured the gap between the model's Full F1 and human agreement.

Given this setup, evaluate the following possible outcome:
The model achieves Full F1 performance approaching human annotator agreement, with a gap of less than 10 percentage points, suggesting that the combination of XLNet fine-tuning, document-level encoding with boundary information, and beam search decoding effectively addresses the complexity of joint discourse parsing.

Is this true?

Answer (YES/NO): YES